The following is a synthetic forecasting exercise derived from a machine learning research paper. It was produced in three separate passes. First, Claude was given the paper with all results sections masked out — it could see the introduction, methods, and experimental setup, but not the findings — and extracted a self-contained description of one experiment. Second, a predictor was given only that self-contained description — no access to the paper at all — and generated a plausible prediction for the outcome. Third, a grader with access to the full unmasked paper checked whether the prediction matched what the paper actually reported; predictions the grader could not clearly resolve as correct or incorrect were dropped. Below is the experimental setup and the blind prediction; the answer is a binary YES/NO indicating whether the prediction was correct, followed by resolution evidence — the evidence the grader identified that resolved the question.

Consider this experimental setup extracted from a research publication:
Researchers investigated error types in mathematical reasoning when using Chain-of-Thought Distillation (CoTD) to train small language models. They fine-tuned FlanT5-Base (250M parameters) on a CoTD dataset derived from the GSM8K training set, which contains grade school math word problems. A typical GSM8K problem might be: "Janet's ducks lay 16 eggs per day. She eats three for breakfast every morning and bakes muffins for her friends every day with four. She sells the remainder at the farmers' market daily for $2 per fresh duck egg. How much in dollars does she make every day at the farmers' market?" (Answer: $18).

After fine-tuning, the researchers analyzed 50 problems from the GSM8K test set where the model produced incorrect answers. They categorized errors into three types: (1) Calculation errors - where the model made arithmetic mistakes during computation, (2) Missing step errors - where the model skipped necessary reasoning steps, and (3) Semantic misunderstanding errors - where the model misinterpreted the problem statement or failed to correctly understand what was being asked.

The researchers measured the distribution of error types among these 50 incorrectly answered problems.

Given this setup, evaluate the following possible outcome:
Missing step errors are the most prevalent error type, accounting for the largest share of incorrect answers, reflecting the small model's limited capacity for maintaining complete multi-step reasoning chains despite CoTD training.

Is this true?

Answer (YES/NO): NO